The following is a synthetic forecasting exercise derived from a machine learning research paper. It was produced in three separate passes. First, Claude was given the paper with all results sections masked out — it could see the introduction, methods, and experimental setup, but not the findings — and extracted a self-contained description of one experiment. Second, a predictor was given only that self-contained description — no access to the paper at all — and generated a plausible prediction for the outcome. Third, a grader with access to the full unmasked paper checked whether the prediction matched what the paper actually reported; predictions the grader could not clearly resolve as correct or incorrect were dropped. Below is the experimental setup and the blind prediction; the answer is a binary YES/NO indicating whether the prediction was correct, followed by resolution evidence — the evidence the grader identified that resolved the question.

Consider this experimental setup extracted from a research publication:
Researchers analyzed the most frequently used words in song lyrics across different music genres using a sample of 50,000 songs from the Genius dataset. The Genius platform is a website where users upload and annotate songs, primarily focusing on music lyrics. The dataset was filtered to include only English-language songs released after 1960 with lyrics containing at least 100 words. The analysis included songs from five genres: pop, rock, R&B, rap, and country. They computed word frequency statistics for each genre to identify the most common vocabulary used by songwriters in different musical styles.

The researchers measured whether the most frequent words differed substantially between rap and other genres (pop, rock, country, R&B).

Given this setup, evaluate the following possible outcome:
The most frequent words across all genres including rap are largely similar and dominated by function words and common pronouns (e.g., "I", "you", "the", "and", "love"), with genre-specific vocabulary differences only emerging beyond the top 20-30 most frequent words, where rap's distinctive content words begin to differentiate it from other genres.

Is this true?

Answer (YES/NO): NO